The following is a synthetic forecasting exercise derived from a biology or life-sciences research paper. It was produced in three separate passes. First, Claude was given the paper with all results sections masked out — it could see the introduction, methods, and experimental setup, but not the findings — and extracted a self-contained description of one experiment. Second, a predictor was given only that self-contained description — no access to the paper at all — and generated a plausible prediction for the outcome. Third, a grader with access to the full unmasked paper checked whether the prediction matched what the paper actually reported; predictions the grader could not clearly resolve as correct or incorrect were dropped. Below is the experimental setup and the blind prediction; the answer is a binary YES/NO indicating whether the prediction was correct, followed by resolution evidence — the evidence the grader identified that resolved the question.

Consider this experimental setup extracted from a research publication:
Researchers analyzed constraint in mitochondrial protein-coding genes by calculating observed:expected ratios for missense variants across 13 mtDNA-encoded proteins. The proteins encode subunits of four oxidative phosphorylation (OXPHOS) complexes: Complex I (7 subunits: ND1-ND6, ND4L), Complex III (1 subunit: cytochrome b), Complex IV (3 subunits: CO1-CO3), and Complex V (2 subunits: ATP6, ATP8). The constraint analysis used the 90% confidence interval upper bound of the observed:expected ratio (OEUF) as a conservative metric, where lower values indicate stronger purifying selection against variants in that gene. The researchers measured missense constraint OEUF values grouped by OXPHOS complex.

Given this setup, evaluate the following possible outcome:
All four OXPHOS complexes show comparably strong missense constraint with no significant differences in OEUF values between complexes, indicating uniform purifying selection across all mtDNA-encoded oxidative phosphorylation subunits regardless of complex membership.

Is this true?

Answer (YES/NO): NO